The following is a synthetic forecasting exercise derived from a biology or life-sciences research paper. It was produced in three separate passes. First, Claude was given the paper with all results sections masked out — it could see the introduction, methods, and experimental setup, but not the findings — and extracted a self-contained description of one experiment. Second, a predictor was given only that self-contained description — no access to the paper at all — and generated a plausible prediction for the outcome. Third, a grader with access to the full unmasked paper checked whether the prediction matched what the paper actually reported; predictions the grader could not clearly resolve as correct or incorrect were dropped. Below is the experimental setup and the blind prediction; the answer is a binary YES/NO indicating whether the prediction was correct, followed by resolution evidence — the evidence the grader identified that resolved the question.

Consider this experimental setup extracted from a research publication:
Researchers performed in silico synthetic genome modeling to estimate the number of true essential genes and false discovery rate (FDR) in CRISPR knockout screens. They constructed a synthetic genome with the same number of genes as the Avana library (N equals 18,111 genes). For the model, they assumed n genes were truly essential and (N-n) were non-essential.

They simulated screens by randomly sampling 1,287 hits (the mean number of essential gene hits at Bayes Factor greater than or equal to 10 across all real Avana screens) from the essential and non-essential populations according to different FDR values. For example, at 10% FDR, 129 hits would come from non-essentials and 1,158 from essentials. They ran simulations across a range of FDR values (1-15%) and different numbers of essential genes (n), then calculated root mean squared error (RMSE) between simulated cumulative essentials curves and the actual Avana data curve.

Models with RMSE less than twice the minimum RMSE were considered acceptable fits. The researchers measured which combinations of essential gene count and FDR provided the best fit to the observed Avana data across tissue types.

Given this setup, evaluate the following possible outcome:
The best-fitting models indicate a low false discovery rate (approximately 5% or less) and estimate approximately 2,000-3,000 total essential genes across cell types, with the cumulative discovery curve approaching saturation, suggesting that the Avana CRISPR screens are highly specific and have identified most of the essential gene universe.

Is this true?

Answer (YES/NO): NO